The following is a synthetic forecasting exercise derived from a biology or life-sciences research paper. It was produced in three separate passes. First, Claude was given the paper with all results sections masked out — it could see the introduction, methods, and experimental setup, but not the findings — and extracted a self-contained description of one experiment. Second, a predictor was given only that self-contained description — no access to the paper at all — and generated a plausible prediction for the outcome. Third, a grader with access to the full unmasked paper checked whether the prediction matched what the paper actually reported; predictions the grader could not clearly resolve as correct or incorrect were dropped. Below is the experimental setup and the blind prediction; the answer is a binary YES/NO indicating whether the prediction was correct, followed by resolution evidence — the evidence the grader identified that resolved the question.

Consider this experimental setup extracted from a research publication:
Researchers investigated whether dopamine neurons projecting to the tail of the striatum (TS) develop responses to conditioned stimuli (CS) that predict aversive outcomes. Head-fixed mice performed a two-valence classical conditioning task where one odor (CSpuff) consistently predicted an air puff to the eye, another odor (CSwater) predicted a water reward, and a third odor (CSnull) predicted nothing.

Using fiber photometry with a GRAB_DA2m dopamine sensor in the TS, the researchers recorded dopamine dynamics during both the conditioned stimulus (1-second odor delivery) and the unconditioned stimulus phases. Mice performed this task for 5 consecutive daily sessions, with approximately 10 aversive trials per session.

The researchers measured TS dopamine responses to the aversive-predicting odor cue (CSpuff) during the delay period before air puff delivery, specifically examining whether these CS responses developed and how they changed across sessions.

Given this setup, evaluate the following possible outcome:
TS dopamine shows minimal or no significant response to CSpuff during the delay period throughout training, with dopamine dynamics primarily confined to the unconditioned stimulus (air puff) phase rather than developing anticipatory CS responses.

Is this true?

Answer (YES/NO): NO